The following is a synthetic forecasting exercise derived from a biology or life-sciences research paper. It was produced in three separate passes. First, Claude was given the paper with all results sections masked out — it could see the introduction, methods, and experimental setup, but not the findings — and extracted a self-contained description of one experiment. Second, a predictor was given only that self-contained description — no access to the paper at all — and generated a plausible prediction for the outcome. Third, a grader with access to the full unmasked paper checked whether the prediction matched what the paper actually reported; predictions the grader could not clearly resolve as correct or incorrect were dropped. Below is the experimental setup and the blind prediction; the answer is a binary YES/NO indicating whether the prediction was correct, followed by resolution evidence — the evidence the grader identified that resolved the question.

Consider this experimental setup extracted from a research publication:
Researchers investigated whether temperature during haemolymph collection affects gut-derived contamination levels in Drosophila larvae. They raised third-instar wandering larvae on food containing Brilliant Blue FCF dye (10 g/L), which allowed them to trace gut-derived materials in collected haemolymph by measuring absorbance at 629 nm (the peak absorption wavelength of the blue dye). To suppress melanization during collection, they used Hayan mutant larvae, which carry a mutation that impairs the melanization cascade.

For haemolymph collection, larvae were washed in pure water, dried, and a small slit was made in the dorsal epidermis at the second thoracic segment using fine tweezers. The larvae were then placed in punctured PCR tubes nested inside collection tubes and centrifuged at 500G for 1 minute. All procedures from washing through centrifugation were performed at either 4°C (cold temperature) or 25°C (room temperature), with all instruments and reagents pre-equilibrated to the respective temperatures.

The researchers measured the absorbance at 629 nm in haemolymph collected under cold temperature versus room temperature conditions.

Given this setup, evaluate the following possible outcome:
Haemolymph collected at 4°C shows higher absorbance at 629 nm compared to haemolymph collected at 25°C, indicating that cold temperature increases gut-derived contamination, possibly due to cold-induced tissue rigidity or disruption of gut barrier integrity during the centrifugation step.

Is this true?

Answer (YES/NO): NO